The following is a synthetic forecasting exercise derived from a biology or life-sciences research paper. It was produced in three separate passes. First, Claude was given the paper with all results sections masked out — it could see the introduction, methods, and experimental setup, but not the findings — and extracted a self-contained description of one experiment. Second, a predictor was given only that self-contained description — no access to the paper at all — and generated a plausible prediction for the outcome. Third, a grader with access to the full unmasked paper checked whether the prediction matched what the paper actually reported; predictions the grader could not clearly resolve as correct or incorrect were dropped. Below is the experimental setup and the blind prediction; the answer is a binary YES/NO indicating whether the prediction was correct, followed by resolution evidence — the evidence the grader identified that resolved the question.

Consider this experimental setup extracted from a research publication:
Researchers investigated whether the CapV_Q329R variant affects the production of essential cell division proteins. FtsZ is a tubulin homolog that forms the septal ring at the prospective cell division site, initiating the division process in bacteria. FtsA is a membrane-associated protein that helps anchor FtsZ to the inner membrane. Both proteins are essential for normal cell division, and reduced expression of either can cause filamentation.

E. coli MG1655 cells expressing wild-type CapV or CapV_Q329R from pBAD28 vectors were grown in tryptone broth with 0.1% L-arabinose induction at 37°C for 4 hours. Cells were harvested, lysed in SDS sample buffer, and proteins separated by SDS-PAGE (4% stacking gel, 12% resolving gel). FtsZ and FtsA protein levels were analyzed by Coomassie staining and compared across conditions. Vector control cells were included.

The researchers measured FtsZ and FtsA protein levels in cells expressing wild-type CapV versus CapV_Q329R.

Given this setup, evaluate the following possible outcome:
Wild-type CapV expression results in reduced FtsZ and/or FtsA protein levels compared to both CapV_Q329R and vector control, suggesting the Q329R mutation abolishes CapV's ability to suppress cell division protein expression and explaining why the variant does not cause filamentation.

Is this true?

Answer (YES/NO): NO